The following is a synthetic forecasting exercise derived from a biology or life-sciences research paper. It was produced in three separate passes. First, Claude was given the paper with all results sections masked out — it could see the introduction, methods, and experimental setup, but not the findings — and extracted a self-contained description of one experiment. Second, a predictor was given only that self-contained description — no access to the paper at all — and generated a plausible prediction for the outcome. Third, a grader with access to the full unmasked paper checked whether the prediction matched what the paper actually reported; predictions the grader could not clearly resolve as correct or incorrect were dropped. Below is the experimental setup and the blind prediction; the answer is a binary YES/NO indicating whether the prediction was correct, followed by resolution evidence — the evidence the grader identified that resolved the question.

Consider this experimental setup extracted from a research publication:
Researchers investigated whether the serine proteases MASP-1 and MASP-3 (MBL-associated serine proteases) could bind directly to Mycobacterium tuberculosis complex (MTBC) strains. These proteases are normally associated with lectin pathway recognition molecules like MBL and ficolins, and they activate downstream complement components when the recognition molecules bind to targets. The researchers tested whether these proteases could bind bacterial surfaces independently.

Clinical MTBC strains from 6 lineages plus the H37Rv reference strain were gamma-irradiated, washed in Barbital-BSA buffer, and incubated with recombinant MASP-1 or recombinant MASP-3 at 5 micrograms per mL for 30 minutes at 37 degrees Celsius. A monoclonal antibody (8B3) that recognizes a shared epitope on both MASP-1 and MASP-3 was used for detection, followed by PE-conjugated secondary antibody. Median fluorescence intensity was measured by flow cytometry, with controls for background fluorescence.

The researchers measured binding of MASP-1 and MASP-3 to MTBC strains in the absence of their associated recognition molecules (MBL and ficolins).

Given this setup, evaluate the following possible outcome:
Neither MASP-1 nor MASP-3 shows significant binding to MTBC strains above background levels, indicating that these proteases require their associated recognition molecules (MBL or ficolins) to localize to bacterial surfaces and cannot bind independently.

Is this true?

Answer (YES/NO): YES